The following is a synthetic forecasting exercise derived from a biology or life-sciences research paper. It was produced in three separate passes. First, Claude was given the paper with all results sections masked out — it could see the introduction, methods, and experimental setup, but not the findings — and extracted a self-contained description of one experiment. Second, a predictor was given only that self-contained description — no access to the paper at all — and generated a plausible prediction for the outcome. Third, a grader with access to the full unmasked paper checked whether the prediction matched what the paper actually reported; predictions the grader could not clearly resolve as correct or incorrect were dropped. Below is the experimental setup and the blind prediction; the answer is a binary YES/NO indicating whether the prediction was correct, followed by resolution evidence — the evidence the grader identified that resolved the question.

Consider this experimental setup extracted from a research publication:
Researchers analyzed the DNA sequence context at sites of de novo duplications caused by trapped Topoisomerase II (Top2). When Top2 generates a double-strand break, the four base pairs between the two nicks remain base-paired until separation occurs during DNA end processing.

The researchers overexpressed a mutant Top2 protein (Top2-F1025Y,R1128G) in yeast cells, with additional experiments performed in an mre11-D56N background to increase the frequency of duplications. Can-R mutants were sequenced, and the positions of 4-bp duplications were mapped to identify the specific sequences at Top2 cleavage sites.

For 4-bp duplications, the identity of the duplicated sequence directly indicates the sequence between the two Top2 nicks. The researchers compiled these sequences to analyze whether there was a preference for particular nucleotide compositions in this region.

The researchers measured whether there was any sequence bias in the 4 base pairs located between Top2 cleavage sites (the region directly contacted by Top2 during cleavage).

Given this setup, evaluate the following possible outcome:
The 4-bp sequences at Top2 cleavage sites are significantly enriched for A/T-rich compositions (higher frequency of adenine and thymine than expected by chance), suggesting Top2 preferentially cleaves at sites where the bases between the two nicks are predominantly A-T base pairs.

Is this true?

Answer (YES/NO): YES